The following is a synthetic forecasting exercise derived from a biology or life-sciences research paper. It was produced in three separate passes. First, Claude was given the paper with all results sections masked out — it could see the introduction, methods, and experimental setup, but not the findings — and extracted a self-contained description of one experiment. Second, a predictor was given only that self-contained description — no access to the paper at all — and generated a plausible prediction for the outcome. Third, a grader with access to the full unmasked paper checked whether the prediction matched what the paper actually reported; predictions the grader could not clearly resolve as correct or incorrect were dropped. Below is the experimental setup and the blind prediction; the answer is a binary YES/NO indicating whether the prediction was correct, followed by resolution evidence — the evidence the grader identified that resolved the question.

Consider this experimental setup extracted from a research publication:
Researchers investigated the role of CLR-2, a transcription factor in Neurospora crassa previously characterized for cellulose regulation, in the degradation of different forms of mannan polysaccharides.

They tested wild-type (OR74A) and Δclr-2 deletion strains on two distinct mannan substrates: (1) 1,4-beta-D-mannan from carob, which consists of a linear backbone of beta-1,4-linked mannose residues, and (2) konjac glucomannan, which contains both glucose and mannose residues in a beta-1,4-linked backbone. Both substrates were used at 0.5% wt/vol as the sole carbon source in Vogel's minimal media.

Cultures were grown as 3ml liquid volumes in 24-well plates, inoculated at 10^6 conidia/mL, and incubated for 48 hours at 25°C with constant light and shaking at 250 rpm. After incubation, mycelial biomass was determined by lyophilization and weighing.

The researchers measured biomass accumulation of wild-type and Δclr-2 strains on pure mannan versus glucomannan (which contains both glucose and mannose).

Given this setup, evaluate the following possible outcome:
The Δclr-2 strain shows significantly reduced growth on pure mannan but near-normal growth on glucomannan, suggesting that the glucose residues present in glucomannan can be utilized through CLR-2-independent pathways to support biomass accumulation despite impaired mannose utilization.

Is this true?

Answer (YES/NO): NO